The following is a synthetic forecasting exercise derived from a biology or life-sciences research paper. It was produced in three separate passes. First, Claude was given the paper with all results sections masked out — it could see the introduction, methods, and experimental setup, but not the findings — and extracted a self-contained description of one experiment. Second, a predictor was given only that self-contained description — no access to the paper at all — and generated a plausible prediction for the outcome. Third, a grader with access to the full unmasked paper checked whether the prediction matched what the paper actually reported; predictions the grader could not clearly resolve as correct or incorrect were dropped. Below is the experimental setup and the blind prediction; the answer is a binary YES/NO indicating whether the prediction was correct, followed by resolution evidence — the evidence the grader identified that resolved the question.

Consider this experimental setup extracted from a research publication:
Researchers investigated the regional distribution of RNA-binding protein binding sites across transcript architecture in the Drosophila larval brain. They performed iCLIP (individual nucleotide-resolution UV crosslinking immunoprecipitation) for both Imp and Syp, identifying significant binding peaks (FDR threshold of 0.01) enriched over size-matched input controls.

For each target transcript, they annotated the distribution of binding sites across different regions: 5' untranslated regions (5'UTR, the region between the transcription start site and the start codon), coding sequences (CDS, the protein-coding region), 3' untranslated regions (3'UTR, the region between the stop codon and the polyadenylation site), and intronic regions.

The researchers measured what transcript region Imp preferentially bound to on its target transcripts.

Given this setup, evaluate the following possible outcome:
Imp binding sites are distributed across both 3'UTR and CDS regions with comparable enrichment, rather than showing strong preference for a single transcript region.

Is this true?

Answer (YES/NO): NO